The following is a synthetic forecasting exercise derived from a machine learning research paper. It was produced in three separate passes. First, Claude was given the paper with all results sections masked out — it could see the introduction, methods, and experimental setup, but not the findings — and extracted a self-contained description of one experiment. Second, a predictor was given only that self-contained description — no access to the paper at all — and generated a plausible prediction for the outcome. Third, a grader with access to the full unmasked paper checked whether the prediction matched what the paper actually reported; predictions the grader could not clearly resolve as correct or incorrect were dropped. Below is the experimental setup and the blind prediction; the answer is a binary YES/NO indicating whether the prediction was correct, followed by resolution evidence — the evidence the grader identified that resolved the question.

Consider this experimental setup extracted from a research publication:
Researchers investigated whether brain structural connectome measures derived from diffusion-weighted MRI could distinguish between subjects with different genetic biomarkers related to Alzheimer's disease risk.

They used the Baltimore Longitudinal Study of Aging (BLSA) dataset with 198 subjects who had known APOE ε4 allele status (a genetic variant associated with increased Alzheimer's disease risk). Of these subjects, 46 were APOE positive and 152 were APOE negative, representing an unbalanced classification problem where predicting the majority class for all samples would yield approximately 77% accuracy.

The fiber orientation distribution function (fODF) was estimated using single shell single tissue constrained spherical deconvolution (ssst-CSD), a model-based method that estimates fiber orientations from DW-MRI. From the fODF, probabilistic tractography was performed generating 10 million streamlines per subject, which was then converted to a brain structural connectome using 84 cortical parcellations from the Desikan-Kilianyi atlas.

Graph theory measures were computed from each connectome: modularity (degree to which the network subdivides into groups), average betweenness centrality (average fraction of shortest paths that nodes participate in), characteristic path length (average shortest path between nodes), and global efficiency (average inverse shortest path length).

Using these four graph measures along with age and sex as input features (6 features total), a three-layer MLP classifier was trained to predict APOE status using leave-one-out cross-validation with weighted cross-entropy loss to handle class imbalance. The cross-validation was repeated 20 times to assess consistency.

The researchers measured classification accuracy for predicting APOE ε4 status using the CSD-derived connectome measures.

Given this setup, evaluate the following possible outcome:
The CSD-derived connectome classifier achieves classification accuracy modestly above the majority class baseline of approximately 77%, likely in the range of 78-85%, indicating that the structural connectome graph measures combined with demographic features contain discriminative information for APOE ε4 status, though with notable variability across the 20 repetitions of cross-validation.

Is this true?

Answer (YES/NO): NO